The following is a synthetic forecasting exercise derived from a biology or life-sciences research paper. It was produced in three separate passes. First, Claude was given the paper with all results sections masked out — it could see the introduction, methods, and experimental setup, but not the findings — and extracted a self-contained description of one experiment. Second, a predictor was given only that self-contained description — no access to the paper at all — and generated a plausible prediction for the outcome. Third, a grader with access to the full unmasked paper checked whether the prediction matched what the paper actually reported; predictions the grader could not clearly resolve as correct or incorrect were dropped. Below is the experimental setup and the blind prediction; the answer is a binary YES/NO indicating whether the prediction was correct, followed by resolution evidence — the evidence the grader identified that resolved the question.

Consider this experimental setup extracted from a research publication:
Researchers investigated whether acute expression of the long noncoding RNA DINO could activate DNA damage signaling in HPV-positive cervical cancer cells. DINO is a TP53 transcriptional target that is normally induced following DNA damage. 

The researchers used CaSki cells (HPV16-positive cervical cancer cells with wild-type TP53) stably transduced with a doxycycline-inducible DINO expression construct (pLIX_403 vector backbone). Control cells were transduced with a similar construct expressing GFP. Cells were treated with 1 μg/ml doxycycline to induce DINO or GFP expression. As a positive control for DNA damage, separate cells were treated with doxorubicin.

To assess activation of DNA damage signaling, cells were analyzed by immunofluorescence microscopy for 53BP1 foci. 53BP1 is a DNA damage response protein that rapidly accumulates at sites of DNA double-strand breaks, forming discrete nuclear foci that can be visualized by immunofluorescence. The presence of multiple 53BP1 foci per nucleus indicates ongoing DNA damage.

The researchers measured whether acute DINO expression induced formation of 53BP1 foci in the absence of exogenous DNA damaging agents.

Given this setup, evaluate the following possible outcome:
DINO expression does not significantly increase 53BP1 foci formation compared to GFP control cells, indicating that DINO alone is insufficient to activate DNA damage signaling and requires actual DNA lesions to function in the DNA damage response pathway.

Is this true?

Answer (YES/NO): NO